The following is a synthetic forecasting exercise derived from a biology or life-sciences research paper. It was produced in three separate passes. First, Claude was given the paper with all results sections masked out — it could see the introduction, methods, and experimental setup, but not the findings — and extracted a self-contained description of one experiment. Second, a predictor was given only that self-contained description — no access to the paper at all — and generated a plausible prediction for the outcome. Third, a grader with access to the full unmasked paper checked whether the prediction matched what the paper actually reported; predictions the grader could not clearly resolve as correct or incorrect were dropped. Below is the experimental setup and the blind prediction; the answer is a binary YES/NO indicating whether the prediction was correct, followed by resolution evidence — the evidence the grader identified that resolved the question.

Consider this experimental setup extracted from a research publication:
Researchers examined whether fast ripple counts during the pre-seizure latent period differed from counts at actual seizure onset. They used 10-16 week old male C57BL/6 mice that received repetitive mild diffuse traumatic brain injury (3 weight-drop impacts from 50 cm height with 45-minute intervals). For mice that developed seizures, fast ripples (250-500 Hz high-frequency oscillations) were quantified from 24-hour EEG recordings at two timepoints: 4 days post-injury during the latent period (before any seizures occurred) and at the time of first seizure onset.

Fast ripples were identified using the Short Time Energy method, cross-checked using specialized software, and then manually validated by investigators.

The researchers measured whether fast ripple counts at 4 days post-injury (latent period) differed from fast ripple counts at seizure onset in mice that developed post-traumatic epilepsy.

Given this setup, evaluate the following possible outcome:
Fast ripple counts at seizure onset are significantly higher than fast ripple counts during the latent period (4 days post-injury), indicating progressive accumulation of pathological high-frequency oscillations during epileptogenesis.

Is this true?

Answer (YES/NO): NO